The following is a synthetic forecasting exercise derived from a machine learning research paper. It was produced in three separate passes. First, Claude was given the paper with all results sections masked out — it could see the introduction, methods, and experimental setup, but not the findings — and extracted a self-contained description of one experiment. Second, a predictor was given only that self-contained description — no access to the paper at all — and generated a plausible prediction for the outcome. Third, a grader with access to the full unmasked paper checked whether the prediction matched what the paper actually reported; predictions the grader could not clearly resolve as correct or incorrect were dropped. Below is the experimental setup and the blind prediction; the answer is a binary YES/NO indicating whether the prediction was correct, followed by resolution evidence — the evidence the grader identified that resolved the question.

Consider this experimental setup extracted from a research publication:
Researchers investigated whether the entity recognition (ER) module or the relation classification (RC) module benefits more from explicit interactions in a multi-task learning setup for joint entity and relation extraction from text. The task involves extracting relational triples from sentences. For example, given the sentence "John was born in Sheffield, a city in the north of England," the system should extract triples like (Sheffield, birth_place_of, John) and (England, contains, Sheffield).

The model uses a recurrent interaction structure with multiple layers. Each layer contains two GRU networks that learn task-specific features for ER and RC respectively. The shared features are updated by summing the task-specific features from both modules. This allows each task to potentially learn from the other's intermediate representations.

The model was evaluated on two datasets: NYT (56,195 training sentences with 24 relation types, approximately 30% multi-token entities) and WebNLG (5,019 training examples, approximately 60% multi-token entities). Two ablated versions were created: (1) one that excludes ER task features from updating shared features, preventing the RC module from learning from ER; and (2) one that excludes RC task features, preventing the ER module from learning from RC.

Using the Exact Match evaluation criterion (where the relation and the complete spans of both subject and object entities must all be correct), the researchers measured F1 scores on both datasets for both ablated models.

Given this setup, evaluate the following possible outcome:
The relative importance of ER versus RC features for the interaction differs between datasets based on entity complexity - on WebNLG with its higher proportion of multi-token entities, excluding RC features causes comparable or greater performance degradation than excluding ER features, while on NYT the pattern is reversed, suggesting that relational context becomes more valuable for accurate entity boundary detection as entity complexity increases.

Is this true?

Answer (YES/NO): NO